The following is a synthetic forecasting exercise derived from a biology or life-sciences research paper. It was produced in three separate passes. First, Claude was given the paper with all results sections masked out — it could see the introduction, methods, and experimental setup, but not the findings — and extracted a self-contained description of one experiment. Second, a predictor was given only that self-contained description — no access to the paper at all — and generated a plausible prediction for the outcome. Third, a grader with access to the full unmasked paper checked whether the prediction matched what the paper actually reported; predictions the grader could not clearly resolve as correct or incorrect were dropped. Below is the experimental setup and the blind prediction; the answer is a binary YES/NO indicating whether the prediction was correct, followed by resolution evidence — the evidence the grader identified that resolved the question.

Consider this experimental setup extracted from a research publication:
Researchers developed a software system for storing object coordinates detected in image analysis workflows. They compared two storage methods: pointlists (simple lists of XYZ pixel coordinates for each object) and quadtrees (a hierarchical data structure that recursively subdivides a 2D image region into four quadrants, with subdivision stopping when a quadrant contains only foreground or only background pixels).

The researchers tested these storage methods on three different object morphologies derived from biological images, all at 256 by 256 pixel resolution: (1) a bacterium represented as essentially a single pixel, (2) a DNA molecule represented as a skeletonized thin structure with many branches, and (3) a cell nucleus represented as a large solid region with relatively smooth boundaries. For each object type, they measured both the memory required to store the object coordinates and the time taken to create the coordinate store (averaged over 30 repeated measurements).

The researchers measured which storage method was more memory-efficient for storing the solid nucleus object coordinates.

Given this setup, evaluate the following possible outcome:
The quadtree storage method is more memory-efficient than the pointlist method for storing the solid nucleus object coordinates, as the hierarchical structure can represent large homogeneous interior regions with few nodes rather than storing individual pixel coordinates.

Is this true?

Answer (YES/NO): YES